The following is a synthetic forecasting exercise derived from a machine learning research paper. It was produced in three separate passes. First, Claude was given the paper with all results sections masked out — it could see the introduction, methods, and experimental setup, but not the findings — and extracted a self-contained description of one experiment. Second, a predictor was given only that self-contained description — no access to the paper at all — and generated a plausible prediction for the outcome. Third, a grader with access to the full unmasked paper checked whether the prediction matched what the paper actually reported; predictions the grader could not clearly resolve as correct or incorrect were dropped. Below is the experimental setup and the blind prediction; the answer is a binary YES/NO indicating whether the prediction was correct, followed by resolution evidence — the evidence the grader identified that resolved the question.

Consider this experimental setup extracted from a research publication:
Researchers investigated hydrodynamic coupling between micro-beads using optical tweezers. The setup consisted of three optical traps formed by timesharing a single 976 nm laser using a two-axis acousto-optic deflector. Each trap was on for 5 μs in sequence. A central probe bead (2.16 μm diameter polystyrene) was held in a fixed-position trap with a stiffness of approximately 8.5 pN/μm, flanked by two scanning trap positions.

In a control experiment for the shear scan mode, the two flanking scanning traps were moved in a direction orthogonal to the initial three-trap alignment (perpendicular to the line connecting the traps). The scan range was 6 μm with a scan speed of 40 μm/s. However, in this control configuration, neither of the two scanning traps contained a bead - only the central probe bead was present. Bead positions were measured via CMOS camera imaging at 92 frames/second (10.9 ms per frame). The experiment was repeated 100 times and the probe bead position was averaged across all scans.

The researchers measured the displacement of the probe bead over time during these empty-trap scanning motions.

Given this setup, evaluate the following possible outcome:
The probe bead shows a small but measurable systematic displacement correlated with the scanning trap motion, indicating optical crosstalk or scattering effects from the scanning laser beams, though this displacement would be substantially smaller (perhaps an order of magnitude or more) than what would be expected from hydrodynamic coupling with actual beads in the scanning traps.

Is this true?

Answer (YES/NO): NO